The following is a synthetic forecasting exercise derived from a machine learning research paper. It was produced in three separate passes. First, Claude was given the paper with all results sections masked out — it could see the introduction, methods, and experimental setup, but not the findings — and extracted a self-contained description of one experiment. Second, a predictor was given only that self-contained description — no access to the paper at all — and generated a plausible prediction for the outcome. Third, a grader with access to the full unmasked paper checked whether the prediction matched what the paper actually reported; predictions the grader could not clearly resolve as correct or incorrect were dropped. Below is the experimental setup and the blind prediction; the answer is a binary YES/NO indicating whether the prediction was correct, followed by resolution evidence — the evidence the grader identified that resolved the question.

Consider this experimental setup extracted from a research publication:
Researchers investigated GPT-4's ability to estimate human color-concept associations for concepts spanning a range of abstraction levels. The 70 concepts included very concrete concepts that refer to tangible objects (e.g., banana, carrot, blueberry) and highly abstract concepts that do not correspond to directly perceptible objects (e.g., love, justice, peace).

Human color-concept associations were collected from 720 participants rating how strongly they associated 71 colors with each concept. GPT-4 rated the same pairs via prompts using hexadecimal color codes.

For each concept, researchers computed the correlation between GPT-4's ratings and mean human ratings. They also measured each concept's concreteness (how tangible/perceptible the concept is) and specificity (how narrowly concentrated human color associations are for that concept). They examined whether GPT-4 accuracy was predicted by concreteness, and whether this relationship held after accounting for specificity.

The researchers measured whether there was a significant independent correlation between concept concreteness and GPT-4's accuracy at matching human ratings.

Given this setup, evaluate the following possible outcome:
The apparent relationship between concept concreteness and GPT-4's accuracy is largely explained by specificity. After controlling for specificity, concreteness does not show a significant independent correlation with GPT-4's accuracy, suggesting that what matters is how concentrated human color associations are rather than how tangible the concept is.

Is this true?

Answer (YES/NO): YES